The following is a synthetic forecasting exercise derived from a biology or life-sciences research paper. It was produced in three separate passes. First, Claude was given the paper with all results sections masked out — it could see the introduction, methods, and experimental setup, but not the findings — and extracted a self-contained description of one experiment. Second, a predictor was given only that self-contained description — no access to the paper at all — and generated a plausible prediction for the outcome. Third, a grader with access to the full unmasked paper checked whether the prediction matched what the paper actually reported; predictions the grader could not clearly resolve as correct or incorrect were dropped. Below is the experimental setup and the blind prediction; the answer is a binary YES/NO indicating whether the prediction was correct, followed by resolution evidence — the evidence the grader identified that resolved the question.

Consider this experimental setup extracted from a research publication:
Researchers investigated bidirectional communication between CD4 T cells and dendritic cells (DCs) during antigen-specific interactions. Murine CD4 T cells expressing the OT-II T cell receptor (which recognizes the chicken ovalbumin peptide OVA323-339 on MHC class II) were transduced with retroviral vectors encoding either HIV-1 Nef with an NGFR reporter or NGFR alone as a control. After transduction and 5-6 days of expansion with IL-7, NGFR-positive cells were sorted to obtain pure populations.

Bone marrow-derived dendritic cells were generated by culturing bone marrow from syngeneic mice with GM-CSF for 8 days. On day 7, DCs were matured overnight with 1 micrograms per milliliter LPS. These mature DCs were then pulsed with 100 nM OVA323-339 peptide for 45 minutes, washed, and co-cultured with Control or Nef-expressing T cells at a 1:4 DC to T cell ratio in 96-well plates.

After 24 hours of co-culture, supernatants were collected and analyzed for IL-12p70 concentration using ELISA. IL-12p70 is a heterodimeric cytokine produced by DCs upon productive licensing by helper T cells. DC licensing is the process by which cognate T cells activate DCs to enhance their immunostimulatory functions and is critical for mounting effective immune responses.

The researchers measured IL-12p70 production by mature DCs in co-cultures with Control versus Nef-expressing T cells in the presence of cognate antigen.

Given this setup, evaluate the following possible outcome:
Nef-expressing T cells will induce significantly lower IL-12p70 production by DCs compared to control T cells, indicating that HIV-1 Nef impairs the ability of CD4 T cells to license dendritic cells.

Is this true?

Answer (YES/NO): YES